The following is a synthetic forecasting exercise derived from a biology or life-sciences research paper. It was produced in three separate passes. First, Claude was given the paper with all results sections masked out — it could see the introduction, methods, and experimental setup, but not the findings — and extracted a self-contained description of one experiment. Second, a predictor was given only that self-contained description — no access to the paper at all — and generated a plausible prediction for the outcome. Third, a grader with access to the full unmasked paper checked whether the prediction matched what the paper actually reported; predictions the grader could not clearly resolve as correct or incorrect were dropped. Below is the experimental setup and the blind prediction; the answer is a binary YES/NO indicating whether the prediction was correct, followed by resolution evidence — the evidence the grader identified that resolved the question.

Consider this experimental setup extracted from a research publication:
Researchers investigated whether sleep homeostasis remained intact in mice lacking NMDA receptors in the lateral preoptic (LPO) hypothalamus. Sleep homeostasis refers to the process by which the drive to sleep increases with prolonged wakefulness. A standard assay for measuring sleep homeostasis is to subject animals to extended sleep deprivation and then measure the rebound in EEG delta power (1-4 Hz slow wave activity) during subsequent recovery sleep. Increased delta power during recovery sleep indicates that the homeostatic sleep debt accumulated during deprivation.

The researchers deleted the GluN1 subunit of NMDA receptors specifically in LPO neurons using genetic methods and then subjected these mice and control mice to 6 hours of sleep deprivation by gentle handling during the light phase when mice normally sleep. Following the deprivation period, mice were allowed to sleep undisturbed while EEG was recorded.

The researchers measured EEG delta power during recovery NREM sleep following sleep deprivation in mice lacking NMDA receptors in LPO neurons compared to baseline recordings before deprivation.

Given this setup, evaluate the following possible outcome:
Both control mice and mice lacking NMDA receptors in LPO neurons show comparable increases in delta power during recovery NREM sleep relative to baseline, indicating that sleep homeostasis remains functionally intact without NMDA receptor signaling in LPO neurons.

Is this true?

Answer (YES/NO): YES